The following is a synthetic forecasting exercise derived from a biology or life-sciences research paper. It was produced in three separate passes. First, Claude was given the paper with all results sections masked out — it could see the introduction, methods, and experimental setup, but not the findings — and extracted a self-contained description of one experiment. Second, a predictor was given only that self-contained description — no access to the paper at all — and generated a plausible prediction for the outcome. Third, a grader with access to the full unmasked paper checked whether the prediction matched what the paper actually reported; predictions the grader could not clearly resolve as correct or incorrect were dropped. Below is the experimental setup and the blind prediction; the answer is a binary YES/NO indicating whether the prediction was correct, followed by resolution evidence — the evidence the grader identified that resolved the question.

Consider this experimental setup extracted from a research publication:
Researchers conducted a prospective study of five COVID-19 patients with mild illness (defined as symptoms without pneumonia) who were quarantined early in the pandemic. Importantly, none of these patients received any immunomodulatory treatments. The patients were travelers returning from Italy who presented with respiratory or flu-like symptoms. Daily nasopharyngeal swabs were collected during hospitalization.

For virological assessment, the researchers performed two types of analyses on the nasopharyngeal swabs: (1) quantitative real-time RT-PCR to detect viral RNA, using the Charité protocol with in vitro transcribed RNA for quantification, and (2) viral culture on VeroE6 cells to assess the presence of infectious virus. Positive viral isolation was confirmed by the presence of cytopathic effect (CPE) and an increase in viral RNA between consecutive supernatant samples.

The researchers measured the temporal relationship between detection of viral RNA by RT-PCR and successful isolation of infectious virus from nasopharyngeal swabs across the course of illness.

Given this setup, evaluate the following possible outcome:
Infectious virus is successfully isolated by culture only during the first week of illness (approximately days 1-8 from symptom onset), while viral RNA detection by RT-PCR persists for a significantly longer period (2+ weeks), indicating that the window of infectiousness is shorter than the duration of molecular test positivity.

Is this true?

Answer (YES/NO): YES